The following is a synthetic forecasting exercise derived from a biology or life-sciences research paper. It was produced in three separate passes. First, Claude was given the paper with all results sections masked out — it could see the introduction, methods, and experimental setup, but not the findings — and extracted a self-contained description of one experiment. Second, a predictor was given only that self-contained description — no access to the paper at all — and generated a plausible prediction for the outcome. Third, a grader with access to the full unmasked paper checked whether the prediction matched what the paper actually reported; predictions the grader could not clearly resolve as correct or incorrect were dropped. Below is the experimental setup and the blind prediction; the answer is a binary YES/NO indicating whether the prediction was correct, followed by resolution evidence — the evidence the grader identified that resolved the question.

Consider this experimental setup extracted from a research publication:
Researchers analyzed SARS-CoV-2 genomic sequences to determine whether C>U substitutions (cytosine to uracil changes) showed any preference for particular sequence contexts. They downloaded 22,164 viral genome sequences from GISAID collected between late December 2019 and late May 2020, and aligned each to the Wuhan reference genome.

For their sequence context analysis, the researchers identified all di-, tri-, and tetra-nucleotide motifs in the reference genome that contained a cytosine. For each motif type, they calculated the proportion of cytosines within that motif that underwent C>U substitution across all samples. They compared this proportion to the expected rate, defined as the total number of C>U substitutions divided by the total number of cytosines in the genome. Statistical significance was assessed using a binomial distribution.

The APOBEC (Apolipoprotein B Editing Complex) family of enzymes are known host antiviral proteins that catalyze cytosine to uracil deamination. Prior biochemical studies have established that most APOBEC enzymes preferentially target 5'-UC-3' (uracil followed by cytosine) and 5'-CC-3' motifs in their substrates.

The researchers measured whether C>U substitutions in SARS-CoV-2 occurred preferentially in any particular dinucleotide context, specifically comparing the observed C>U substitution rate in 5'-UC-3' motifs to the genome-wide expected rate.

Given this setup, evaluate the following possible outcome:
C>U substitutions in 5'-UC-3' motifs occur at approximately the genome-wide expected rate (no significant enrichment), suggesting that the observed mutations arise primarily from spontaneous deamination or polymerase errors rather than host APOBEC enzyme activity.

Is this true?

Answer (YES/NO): NO